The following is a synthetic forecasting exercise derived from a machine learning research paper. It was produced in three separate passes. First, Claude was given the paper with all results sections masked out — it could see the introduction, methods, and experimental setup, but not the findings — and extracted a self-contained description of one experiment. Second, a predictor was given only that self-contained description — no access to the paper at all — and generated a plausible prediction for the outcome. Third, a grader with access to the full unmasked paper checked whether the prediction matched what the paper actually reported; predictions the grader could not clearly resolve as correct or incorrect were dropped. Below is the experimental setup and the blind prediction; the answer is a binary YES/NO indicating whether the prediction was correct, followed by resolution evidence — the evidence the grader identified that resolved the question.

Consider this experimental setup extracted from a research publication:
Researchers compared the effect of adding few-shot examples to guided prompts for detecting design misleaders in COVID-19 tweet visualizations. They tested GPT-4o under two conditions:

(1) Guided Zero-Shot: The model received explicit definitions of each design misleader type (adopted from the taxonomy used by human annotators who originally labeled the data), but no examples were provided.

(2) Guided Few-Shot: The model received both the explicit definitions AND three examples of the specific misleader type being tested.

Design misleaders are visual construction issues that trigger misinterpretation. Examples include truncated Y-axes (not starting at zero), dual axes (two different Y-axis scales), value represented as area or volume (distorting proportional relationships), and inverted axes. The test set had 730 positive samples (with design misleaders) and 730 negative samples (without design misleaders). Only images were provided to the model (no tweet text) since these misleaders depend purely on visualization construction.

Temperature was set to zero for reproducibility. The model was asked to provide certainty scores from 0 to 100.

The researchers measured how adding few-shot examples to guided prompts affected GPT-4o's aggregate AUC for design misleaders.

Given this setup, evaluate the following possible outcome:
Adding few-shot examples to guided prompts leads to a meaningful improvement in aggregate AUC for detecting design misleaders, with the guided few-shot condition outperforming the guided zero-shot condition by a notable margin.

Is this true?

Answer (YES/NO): NO